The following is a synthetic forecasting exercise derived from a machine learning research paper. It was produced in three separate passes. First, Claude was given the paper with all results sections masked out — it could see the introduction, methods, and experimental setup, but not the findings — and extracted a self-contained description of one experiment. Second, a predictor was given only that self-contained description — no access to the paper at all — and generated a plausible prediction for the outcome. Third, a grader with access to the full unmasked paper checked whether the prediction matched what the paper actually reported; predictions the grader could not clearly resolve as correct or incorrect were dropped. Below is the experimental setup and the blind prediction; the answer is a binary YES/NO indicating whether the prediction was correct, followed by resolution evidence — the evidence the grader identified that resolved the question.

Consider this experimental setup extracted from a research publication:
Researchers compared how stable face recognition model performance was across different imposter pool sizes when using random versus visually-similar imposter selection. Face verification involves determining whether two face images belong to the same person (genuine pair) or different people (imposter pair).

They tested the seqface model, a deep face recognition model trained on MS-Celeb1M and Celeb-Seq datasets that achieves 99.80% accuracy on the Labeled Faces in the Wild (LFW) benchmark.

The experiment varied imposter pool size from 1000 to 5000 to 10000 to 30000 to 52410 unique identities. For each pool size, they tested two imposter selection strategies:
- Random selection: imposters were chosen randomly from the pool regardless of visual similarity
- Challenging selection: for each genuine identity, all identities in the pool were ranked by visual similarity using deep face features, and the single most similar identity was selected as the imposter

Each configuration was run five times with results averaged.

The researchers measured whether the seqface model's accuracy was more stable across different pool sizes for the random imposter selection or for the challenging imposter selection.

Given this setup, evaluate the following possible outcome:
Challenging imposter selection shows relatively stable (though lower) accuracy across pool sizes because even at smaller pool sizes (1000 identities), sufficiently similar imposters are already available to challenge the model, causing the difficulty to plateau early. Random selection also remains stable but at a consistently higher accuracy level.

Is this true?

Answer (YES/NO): NO